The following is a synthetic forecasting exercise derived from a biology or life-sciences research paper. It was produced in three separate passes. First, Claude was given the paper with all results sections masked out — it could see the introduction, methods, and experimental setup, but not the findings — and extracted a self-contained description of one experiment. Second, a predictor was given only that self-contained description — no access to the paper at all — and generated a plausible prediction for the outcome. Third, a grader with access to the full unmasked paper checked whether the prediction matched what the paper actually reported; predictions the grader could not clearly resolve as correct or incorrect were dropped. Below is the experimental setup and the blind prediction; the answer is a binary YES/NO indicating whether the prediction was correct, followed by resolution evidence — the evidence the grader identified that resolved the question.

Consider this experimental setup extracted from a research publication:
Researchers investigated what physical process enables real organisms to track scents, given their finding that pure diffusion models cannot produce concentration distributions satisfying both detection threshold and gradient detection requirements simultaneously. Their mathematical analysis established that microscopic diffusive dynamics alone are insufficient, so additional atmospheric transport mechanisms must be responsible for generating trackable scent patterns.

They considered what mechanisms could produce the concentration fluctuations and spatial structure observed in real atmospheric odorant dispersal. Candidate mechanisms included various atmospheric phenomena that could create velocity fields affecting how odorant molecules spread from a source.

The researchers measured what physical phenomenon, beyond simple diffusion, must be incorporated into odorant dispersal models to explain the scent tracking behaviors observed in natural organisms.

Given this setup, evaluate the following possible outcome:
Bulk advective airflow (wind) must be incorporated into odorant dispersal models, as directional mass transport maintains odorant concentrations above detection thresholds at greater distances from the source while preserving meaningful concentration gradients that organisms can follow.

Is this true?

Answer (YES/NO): NO